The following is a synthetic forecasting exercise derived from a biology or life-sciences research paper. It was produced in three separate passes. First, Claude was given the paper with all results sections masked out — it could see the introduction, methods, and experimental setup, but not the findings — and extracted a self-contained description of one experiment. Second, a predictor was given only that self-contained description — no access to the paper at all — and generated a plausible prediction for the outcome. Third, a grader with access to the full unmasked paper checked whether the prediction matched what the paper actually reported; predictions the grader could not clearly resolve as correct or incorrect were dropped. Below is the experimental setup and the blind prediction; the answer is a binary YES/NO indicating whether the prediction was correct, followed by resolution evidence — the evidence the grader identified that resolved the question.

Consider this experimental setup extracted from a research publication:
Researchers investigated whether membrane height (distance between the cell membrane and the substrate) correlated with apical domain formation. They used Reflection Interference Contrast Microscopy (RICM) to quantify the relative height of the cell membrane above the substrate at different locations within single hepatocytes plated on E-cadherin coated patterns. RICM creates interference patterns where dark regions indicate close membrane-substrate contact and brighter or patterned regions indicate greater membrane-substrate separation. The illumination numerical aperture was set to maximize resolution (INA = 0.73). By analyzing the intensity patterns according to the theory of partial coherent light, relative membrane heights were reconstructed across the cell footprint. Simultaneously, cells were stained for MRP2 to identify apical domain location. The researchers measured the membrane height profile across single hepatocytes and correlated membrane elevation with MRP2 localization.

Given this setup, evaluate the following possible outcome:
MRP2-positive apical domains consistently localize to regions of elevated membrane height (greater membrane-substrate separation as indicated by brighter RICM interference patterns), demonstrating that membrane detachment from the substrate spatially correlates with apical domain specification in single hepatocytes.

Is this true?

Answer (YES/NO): YES